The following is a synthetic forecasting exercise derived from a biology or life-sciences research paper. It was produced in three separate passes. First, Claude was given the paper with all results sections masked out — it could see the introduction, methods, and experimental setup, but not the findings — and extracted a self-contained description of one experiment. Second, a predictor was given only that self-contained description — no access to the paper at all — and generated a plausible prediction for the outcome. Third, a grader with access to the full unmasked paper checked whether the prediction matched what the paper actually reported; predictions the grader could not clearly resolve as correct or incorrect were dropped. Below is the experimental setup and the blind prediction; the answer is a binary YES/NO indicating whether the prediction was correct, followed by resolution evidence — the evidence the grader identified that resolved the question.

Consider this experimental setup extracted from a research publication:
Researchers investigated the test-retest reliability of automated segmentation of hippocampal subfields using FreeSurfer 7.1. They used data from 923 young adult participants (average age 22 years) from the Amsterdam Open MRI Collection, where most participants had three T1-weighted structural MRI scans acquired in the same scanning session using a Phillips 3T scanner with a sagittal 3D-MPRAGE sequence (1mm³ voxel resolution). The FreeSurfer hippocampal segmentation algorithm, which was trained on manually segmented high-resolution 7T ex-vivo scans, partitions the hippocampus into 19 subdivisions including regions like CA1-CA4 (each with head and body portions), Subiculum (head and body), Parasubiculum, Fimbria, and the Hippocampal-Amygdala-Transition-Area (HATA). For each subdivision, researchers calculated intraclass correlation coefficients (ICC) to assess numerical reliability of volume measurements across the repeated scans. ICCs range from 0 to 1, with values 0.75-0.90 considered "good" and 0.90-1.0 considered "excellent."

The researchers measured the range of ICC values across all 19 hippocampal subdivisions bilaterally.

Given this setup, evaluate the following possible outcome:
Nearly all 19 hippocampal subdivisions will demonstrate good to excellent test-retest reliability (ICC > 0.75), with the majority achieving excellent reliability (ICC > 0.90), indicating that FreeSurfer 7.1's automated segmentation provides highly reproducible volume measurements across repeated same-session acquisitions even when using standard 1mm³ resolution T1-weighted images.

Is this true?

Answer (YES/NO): YES